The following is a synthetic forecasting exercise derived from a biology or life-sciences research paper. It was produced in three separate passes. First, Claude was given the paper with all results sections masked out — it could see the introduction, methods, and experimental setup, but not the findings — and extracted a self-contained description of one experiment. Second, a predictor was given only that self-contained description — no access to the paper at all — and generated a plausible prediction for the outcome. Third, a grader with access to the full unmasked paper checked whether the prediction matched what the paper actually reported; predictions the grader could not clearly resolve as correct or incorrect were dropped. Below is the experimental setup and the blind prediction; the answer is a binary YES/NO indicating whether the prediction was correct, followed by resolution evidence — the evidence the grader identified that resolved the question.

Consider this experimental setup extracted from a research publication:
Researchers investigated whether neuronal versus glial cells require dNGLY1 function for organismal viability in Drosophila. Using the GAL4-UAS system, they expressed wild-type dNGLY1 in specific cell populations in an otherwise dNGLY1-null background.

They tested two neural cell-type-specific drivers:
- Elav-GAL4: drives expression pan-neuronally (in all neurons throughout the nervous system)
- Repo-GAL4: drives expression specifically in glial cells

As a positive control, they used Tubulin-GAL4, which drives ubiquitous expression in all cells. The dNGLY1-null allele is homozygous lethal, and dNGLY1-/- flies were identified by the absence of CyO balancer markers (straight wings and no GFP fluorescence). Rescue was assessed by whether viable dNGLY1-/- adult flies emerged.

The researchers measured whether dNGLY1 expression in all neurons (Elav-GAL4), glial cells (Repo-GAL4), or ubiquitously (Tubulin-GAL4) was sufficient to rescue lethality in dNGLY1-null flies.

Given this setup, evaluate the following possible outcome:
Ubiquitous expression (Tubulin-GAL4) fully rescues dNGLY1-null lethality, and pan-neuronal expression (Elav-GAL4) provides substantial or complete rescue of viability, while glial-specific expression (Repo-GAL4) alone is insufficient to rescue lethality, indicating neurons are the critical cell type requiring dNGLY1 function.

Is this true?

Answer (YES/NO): NO